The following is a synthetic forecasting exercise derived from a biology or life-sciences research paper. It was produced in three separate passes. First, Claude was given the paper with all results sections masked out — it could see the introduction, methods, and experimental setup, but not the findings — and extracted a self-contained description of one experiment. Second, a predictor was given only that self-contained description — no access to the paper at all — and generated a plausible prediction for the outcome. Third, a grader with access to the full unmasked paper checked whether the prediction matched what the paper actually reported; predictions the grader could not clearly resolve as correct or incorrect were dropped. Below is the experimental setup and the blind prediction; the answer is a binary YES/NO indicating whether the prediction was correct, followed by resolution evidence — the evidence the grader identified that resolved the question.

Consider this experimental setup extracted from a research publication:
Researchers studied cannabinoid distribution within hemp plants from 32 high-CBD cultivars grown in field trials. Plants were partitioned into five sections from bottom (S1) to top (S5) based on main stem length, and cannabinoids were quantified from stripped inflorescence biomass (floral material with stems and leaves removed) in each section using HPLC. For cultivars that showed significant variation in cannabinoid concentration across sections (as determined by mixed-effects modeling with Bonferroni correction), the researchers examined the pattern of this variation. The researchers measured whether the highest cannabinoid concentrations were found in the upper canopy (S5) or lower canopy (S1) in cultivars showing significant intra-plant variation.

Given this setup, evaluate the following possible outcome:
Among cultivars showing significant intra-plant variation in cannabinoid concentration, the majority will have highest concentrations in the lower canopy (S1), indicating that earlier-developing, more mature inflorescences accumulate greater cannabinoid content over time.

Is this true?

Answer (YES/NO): NO